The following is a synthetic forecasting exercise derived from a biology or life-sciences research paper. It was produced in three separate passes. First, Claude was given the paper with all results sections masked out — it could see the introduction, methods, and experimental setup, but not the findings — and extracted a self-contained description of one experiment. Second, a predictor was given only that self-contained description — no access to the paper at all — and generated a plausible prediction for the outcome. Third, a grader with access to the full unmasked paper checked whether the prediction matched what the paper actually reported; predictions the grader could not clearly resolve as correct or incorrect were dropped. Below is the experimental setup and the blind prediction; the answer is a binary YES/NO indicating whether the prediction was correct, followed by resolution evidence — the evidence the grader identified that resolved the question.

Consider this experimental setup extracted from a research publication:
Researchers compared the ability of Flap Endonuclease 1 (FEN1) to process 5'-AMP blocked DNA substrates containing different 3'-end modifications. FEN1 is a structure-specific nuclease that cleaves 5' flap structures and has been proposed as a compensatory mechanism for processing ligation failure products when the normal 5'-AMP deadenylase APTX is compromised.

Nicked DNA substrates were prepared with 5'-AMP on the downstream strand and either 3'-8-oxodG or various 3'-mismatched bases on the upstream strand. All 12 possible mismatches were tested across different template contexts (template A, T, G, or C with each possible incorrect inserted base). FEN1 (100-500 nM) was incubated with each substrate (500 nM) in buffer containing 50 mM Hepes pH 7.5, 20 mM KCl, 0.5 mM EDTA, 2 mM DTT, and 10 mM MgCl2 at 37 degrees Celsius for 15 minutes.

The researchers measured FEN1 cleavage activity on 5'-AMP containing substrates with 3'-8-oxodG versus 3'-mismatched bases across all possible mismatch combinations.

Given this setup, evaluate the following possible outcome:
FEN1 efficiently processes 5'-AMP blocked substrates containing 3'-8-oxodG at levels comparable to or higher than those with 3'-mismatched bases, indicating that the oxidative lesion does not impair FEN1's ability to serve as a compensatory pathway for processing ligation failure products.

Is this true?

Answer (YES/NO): YES